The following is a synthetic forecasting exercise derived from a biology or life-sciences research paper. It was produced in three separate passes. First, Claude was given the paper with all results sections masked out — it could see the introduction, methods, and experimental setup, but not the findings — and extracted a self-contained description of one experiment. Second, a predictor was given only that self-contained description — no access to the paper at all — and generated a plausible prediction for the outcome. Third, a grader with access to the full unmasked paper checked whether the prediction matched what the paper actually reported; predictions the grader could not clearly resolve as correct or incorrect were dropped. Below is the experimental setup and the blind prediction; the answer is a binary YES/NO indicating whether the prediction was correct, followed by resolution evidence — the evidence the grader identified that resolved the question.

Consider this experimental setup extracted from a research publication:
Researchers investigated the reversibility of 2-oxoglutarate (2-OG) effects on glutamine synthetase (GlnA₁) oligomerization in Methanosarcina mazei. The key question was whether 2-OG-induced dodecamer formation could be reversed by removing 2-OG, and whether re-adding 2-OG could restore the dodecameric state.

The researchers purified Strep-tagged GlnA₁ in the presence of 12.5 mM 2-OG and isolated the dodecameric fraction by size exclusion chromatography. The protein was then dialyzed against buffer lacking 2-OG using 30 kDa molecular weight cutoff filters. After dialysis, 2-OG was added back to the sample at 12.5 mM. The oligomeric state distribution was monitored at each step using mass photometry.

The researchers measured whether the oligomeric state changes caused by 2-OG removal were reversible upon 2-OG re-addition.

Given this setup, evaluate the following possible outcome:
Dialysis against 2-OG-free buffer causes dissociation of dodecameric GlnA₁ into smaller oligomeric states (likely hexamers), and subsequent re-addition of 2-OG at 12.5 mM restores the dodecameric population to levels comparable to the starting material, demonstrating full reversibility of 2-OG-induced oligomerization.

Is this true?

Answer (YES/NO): NO